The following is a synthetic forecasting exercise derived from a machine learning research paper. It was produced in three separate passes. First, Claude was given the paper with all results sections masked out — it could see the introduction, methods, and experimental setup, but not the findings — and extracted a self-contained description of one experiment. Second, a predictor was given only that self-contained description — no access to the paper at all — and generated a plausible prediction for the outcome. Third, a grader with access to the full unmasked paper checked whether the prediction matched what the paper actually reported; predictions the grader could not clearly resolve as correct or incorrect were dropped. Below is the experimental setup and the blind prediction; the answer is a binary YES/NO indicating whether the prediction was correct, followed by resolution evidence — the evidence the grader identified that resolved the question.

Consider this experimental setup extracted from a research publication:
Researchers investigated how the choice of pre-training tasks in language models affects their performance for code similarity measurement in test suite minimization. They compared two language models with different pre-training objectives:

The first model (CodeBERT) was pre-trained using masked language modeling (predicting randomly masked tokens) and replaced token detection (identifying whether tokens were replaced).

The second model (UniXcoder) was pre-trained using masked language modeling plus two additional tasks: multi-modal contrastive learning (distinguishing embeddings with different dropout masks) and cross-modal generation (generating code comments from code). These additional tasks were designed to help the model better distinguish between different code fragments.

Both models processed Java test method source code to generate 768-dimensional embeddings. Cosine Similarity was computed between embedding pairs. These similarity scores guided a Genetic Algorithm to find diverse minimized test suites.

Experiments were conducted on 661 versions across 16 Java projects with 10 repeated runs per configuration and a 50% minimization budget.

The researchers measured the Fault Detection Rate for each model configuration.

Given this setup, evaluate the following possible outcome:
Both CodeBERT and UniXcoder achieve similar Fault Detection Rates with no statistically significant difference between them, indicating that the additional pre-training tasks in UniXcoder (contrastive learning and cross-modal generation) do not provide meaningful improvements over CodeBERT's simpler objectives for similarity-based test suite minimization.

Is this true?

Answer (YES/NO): NO